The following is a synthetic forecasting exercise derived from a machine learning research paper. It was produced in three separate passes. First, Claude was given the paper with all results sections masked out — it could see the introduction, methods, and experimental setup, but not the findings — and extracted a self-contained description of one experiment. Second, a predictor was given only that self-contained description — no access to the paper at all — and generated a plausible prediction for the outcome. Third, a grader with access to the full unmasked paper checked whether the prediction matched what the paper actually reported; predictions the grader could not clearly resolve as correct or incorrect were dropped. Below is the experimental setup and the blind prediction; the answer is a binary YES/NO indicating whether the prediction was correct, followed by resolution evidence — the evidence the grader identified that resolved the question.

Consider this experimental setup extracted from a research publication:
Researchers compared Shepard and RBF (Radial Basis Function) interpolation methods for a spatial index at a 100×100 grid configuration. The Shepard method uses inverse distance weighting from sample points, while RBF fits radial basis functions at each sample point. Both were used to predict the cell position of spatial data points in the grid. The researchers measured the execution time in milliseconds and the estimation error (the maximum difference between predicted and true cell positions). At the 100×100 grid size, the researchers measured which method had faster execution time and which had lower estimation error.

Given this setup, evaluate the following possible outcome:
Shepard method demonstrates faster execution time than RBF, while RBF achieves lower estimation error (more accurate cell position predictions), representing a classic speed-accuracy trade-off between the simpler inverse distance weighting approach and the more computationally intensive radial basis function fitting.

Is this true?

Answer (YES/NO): NO